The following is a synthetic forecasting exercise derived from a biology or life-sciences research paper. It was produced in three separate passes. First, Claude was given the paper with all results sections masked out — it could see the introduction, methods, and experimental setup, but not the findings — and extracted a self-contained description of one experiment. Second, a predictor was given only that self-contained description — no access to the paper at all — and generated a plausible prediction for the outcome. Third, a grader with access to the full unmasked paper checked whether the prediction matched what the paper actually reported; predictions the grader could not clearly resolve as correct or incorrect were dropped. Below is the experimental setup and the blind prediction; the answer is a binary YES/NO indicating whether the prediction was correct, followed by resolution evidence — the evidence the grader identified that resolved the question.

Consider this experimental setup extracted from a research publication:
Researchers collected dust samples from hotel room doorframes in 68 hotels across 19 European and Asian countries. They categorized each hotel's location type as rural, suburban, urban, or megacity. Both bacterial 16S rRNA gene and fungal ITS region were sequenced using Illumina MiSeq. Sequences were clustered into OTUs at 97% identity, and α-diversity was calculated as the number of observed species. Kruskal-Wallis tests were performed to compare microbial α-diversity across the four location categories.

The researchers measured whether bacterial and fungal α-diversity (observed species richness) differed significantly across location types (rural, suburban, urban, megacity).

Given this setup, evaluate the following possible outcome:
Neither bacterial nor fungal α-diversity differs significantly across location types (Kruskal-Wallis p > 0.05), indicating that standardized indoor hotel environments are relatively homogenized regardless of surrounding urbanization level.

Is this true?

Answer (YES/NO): YES